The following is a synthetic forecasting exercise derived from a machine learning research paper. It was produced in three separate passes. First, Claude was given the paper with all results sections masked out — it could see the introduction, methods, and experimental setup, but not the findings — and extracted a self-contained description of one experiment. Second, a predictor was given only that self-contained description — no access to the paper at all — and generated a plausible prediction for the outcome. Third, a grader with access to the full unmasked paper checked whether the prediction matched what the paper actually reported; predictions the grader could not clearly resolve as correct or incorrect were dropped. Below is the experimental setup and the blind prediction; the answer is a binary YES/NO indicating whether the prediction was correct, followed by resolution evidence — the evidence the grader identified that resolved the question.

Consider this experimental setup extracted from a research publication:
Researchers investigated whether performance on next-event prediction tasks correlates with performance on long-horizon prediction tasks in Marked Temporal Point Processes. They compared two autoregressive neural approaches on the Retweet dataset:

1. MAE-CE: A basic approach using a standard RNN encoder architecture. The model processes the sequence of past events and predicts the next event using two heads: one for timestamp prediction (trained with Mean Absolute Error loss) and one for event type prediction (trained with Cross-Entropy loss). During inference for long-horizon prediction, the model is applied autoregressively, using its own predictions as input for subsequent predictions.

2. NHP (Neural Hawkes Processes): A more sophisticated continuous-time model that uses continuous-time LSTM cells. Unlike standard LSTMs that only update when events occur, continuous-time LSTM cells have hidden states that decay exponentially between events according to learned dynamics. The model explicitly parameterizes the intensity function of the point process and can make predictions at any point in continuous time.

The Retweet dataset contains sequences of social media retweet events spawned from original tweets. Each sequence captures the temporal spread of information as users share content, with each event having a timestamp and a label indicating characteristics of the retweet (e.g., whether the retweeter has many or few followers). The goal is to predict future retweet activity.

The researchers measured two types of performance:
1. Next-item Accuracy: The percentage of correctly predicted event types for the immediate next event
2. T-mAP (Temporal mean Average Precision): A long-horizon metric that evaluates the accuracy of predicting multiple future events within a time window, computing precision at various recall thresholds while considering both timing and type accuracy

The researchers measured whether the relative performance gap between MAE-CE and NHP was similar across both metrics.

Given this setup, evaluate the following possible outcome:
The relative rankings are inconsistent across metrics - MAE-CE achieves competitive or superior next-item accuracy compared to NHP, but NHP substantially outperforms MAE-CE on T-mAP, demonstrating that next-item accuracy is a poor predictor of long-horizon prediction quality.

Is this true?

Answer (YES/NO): NO